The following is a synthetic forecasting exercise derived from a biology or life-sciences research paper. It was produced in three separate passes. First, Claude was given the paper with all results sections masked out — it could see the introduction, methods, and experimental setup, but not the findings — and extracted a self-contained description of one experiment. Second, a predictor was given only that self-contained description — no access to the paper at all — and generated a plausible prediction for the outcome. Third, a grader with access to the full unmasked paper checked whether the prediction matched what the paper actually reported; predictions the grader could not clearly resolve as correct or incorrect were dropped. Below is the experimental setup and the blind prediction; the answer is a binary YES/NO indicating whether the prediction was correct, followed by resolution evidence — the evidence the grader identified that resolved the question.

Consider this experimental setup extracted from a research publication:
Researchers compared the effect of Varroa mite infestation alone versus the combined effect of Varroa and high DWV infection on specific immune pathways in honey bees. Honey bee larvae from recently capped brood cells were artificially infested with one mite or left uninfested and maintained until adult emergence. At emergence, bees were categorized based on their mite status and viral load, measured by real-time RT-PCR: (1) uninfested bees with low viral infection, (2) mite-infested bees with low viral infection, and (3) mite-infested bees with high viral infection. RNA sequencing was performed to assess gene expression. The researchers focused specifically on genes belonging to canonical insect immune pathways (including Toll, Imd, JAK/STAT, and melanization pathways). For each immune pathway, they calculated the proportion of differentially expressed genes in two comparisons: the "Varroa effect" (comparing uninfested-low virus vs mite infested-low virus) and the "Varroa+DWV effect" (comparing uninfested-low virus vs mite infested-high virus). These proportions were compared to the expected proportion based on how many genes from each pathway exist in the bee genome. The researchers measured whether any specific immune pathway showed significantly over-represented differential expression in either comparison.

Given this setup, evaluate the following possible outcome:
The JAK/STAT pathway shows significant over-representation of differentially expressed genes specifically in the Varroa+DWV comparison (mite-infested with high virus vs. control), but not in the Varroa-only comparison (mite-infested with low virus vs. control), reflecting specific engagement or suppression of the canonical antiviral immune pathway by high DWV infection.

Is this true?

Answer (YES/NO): NO